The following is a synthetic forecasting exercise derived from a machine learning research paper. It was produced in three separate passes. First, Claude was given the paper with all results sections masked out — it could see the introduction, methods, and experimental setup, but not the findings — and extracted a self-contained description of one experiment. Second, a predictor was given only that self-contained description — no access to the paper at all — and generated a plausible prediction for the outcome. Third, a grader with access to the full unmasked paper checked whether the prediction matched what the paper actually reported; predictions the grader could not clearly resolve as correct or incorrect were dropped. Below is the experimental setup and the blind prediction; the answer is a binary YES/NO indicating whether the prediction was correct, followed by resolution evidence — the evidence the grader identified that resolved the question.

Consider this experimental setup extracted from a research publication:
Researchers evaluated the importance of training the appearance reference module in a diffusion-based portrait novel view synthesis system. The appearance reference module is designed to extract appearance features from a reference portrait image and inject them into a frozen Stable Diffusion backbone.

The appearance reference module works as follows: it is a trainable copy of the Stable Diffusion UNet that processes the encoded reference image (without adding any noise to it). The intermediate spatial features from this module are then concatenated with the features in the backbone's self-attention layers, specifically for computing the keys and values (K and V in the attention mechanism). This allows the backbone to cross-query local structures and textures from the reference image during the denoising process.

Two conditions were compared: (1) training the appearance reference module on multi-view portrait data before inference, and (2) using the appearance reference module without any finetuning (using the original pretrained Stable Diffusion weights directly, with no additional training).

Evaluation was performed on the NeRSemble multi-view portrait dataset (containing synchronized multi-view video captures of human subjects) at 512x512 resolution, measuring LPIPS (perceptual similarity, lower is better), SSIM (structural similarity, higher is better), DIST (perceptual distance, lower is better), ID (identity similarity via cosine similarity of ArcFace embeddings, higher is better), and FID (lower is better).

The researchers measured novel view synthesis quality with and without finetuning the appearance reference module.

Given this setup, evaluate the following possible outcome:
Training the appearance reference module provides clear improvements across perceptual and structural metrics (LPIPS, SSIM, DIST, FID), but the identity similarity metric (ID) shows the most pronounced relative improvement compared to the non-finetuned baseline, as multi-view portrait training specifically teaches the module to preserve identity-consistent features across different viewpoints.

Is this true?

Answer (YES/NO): NO